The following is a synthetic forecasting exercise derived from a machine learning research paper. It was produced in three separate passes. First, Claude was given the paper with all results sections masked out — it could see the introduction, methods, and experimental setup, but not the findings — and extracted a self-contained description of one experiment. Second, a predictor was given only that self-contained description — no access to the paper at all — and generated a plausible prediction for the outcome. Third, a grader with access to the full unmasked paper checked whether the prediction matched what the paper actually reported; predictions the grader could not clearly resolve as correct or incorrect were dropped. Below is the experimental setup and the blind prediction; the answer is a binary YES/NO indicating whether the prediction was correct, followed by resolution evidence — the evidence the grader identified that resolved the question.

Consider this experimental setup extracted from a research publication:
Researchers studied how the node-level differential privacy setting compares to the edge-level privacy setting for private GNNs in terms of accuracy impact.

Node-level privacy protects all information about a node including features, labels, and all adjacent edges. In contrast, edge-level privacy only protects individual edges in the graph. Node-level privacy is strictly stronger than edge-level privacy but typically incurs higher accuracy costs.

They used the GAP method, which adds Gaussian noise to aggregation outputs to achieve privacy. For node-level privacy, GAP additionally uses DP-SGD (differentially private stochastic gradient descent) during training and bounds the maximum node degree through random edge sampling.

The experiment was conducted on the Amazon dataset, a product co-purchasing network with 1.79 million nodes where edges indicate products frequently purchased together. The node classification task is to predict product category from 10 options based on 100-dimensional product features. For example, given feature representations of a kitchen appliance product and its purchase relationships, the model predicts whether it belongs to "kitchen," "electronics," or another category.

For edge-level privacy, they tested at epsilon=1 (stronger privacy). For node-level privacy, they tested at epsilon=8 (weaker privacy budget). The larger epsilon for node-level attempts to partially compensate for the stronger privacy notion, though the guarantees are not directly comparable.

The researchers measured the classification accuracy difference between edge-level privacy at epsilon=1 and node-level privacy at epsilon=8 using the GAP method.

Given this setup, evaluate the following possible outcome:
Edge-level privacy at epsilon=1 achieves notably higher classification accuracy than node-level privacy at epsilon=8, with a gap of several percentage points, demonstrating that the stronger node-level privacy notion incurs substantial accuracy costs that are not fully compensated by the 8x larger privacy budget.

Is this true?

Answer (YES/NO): NO